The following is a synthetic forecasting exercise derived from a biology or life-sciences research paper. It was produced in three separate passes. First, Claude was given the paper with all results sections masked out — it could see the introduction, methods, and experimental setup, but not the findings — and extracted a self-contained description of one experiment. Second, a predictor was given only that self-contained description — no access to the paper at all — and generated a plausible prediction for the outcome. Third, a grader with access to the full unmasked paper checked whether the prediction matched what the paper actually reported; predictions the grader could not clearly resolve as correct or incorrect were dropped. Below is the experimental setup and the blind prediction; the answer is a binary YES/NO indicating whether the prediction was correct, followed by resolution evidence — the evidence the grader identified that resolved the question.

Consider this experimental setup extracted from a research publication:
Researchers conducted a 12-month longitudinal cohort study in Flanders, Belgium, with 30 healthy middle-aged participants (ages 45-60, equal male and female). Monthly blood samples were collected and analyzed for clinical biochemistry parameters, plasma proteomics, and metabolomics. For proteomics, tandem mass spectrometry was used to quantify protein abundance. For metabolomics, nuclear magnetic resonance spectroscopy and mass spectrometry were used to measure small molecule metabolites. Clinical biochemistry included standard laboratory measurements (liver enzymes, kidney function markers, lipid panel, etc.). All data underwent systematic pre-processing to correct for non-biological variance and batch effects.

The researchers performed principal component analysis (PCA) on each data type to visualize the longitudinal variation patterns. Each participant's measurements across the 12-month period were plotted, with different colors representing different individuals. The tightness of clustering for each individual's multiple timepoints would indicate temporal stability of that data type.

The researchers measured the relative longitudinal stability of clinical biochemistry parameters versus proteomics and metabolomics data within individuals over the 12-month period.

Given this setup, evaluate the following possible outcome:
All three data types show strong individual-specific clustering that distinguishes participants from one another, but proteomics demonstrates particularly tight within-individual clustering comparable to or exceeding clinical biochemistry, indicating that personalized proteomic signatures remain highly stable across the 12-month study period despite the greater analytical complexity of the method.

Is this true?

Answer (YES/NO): NO